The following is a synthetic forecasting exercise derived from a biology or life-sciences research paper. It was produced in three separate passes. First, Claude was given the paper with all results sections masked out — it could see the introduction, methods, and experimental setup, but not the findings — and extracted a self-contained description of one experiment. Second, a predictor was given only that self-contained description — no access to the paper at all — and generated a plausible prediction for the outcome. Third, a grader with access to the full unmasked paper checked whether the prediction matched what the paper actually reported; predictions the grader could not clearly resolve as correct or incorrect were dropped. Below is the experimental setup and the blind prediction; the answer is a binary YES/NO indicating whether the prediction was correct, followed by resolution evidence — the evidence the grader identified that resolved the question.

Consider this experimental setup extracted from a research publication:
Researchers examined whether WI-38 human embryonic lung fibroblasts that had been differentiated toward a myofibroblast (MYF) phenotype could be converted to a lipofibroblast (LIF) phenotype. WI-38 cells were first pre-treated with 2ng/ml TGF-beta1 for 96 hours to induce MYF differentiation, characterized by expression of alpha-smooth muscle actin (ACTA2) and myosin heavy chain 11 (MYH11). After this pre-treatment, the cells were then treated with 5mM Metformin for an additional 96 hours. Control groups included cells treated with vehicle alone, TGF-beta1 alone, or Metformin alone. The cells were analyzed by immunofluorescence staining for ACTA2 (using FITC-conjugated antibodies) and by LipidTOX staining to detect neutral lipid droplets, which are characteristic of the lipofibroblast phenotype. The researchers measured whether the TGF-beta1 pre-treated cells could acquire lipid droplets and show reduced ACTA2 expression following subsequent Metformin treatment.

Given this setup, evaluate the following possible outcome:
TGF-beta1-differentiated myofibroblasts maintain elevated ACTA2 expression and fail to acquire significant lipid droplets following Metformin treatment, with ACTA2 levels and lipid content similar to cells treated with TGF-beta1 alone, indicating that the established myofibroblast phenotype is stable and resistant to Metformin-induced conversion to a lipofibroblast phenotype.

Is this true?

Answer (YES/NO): NO